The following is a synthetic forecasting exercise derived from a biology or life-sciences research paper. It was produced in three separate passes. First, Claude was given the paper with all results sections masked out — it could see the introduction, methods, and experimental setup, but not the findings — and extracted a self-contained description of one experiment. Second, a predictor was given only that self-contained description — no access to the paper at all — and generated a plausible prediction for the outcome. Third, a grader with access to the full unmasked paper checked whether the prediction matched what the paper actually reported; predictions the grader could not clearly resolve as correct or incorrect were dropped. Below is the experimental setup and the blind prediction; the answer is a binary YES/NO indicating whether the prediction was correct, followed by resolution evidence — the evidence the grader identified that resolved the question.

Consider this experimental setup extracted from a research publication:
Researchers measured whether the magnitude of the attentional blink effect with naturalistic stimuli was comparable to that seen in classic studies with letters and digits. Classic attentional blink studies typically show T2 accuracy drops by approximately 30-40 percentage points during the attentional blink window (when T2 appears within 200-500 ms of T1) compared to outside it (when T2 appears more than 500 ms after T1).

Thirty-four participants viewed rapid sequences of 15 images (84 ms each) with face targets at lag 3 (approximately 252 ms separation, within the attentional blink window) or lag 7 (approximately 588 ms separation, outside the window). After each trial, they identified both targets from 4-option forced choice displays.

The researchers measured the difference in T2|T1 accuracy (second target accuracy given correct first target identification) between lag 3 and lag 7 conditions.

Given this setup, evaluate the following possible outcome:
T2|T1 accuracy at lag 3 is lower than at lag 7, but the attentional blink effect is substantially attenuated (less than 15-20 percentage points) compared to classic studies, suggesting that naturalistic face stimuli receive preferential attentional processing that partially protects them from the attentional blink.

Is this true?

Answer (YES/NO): YES